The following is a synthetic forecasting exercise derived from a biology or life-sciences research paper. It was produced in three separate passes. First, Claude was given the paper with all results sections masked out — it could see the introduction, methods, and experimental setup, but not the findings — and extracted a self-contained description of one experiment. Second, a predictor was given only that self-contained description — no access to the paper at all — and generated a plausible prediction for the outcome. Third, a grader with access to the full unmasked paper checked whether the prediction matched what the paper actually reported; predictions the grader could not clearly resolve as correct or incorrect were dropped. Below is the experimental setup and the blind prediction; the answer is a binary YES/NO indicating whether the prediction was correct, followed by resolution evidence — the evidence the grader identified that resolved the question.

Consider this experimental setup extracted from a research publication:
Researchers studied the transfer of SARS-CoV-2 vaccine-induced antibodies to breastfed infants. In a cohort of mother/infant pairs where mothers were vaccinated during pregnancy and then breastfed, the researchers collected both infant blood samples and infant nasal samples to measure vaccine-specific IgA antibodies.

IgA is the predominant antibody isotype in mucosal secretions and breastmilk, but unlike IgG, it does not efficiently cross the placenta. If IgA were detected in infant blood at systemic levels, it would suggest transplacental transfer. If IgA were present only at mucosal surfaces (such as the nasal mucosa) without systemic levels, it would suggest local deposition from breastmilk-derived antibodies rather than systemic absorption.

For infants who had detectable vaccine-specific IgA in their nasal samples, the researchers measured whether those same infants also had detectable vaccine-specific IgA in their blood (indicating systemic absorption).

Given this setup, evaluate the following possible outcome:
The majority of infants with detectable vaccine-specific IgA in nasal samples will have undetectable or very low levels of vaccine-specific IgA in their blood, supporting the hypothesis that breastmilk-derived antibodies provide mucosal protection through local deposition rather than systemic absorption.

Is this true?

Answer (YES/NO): YES